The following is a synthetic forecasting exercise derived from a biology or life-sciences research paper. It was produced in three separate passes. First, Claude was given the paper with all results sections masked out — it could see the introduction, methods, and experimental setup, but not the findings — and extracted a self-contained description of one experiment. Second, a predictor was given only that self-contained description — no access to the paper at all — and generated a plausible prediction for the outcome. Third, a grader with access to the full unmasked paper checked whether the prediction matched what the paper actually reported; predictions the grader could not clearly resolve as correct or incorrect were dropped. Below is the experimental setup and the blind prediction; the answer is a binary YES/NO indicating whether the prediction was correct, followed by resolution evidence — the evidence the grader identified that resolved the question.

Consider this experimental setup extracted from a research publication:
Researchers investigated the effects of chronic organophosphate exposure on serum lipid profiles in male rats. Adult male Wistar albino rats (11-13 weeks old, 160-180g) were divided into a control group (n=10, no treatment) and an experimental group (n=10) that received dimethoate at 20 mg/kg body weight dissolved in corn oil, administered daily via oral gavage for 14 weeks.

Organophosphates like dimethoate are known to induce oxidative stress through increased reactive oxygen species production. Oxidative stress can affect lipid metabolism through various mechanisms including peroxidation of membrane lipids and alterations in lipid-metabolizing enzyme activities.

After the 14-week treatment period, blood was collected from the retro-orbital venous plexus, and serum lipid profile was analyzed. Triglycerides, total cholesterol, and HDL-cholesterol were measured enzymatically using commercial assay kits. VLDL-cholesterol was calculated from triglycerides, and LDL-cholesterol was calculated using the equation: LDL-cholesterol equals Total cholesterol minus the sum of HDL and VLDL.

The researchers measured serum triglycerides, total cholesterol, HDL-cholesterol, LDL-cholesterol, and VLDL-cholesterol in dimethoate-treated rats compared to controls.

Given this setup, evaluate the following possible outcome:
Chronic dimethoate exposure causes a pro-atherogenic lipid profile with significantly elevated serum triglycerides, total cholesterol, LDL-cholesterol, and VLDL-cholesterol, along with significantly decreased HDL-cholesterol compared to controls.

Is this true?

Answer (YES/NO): NO